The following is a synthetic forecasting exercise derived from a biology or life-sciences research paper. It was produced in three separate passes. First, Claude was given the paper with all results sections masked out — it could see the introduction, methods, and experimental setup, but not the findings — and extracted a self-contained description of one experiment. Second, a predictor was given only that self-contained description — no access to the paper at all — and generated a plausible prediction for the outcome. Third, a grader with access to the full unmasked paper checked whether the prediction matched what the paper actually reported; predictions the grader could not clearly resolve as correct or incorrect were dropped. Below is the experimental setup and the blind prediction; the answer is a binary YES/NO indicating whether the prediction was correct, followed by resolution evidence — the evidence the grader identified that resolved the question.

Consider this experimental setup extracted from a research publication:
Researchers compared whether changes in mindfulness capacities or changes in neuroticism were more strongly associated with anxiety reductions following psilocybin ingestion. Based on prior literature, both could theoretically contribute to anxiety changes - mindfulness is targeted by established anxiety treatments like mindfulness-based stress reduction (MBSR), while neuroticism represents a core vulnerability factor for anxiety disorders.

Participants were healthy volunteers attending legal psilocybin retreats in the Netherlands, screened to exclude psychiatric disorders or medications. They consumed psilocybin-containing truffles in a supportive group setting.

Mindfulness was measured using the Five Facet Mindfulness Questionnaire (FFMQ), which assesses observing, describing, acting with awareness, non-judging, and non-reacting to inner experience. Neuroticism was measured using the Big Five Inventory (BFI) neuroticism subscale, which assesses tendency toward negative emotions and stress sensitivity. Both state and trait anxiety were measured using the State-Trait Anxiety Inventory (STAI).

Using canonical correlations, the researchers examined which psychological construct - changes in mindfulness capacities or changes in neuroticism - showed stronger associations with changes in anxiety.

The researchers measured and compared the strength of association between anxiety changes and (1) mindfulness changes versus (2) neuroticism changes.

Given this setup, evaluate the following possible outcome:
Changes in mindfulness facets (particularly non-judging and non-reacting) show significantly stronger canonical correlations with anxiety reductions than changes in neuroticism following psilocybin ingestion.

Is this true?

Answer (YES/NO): NO